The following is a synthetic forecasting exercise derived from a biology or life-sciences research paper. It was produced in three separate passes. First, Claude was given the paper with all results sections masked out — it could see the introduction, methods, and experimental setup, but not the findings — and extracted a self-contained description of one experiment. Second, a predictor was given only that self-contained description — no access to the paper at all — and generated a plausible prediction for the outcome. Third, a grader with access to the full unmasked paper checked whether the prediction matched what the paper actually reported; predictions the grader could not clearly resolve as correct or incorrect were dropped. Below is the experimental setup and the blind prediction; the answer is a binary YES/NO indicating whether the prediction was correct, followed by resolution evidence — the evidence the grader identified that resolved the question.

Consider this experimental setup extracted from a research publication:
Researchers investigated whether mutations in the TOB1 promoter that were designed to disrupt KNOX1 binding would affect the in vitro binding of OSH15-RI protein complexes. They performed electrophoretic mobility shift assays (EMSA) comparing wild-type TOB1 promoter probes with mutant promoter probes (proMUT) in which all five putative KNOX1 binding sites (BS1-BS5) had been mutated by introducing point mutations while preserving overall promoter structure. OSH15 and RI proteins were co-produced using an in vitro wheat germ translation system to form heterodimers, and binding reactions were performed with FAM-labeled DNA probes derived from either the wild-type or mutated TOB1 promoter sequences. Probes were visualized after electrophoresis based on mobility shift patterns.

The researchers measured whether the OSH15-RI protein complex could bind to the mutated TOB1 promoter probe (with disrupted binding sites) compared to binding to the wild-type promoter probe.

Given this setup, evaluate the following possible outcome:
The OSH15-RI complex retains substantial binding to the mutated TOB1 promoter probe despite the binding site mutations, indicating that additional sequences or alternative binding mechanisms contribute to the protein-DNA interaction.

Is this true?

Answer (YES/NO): NO